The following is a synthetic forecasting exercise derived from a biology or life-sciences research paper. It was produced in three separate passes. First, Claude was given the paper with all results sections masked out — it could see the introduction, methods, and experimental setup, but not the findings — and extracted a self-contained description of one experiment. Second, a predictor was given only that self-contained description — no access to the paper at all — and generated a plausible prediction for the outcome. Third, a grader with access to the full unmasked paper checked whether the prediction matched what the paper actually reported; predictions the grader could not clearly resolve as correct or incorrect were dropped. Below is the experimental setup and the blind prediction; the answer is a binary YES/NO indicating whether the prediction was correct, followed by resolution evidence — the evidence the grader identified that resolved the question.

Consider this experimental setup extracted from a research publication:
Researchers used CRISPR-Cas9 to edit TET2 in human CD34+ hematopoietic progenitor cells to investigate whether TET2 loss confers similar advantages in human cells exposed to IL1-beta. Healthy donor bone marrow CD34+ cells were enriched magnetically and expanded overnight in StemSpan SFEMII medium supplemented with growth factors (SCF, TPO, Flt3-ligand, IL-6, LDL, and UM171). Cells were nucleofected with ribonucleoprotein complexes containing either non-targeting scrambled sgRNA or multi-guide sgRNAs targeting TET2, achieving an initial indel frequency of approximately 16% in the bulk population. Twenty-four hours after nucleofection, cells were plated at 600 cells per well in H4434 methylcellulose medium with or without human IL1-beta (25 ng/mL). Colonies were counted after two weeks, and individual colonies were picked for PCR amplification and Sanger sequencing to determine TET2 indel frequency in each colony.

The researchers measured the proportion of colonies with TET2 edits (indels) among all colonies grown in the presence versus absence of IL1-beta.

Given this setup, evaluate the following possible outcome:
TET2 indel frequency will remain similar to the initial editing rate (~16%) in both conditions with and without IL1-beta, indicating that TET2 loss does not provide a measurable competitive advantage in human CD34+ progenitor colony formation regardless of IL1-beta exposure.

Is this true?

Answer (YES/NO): NO